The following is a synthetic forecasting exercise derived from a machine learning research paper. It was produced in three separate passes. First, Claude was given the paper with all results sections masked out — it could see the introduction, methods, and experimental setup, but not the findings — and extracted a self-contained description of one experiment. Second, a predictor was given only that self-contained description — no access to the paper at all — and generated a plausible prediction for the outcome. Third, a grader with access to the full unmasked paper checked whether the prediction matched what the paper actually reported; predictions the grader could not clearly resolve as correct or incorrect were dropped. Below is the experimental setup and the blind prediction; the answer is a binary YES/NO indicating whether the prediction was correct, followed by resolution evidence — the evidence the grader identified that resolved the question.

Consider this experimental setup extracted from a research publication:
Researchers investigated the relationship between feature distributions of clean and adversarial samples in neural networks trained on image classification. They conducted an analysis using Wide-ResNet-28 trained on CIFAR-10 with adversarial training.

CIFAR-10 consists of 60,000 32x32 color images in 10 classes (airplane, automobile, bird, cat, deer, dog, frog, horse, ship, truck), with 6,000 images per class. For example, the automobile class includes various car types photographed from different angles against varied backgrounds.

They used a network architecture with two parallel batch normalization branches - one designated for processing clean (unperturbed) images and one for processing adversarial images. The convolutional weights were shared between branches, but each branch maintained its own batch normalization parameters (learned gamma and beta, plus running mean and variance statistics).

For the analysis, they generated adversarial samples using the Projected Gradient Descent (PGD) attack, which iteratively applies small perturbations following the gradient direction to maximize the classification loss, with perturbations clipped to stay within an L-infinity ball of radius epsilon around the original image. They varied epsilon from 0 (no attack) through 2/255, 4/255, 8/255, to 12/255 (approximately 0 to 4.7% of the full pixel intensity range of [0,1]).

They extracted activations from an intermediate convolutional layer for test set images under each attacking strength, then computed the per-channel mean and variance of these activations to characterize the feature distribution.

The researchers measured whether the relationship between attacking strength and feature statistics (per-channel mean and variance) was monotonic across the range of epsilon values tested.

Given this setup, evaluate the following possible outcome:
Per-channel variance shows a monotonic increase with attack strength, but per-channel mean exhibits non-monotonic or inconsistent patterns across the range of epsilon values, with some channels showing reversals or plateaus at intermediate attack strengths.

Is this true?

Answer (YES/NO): NO